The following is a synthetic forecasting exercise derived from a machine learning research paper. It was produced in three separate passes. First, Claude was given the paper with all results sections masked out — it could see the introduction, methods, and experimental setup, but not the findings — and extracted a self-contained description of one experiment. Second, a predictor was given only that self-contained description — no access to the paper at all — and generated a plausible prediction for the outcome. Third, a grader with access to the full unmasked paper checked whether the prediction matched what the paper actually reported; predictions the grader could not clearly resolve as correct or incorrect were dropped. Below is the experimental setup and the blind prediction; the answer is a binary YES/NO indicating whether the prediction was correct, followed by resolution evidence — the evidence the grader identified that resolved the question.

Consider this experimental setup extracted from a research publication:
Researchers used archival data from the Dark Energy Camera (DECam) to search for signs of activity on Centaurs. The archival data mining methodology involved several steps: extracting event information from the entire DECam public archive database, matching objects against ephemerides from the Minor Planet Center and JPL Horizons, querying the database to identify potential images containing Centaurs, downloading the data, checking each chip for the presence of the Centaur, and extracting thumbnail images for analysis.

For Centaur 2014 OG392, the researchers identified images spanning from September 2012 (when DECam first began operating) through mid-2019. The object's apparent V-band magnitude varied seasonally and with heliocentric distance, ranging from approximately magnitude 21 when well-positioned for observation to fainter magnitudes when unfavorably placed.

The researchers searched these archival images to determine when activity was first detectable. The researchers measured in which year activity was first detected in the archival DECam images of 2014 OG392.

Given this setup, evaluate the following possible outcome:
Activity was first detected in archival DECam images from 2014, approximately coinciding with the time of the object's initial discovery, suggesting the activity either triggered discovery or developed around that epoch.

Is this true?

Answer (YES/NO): NO